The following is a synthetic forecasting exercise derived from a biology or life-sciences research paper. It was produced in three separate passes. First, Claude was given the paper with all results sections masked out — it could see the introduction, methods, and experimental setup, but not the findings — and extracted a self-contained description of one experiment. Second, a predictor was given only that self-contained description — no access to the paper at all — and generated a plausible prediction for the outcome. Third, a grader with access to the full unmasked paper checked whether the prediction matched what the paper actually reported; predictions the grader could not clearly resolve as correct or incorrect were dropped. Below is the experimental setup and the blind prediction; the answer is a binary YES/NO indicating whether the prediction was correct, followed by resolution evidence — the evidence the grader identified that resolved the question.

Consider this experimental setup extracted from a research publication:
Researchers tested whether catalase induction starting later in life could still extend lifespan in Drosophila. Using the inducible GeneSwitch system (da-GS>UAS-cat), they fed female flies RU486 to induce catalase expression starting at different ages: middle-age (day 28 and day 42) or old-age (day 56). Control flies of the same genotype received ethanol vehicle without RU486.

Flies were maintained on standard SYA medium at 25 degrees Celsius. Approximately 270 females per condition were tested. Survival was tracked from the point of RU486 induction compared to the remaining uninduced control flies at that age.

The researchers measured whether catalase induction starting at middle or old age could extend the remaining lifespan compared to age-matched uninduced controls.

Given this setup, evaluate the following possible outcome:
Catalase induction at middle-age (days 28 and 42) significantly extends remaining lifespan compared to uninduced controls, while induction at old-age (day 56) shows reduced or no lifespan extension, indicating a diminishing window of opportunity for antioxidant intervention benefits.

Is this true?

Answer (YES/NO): NO